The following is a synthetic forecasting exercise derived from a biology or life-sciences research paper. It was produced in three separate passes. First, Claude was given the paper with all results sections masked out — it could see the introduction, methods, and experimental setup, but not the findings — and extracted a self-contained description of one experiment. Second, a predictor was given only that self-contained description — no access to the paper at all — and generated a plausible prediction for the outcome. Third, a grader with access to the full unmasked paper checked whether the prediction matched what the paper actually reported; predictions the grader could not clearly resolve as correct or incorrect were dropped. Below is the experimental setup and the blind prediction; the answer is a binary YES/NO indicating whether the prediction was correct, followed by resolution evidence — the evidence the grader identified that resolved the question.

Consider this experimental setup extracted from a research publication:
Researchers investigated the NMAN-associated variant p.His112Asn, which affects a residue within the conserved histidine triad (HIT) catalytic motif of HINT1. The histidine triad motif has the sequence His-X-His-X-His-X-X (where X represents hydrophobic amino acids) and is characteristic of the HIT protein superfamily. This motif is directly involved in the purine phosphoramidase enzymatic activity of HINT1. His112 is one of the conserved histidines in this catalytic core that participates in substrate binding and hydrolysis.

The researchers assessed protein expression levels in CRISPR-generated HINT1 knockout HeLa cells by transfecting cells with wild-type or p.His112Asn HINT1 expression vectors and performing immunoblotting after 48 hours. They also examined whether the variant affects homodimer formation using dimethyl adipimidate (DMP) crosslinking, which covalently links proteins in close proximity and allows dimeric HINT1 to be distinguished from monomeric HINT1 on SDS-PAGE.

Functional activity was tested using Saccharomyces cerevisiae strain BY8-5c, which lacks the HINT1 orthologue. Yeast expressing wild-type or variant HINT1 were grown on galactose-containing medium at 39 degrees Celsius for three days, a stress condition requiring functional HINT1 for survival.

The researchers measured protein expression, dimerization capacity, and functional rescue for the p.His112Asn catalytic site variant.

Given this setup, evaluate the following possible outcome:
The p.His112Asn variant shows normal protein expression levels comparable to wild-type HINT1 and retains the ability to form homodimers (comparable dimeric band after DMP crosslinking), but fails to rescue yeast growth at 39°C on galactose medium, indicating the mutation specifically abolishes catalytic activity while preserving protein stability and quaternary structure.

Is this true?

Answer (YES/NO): NO